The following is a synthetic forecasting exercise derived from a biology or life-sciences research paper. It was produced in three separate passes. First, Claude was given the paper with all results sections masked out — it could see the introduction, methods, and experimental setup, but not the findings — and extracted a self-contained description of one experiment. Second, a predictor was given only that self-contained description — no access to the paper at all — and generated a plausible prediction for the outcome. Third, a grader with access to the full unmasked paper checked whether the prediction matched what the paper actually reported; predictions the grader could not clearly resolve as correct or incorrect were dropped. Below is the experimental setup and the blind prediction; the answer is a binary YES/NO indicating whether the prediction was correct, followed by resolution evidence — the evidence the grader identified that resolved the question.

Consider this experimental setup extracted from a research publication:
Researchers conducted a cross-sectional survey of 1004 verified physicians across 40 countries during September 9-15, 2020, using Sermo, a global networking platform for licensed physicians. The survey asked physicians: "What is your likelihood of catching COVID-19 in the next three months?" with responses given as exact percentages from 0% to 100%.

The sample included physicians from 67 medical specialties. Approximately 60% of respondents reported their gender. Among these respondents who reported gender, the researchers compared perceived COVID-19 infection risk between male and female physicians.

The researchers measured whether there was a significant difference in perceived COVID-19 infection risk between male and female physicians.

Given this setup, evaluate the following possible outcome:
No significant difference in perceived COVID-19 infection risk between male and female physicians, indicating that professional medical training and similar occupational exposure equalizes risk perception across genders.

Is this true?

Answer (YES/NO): NO